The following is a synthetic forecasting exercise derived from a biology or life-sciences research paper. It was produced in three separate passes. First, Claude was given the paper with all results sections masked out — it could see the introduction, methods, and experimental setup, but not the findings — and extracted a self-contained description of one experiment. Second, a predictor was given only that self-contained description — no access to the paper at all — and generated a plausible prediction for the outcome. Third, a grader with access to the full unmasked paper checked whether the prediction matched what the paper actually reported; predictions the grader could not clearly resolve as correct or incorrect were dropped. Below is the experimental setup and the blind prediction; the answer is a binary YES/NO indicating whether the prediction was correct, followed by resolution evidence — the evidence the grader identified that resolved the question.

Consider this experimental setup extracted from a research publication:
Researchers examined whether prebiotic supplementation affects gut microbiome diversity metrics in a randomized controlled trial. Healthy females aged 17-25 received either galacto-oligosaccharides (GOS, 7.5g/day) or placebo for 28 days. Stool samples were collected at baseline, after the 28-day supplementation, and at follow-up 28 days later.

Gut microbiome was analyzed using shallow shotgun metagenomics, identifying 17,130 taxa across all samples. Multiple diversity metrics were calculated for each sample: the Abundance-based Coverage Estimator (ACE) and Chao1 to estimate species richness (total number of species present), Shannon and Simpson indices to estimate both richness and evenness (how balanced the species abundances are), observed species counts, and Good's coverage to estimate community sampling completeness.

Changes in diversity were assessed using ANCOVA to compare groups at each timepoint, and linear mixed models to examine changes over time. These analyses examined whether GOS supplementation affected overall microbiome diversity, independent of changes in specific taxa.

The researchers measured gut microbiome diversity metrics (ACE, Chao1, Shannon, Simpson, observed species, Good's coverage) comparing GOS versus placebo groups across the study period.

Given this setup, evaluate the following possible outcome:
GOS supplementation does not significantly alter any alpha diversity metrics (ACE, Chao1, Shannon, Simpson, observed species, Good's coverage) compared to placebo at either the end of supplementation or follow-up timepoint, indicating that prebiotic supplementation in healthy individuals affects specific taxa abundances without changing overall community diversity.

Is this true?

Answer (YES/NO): YES